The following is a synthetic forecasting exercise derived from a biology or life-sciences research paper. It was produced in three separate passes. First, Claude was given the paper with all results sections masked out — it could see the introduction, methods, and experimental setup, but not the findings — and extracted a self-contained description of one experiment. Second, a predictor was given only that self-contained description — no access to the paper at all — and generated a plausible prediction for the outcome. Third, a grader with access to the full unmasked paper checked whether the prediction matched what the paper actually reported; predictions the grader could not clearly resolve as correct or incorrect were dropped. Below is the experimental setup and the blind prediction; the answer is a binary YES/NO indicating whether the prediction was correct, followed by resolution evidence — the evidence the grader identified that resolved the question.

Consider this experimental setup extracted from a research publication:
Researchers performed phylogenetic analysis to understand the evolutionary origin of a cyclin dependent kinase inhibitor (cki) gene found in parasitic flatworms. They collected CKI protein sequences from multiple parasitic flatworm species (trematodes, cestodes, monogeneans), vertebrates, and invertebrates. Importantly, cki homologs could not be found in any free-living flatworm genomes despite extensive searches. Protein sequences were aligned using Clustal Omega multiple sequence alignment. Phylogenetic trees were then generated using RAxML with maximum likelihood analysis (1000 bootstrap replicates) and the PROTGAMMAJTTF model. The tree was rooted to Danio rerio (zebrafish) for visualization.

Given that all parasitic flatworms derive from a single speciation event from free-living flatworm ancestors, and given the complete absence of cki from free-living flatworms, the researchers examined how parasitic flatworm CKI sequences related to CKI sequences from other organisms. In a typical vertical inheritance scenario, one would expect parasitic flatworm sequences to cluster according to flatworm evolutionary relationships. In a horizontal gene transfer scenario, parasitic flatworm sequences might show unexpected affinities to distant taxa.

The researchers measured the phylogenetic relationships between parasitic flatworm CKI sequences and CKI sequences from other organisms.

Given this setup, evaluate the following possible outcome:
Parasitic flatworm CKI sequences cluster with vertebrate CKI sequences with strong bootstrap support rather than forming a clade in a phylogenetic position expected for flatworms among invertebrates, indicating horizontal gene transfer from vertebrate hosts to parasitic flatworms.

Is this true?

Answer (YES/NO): NO